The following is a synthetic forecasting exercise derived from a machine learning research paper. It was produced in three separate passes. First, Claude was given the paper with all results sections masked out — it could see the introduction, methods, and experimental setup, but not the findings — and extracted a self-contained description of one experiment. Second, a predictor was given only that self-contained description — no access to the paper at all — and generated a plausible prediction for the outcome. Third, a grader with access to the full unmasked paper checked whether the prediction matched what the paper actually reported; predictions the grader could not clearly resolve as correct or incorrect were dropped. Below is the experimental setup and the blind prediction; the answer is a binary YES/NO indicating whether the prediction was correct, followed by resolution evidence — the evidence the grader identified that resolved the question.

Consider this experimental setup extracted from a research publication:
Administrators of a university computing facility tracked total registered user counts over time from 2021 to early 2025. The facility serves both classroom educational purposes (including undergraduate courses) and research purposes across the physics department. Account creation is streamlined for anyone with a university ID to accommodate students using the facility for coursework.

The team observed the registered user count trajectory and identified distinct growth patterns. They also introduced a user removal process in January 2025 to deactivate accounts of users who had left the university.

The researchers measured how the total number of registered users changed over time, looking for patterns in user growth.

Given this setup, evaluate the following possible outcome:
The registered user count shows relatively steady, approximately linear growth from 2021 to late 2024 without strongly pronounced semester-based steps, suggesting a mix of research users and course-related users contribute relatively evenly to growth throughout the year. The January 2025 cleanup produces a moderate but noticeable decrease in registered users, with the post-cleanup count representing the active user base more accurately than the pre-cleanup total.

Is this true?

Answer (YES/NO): NO